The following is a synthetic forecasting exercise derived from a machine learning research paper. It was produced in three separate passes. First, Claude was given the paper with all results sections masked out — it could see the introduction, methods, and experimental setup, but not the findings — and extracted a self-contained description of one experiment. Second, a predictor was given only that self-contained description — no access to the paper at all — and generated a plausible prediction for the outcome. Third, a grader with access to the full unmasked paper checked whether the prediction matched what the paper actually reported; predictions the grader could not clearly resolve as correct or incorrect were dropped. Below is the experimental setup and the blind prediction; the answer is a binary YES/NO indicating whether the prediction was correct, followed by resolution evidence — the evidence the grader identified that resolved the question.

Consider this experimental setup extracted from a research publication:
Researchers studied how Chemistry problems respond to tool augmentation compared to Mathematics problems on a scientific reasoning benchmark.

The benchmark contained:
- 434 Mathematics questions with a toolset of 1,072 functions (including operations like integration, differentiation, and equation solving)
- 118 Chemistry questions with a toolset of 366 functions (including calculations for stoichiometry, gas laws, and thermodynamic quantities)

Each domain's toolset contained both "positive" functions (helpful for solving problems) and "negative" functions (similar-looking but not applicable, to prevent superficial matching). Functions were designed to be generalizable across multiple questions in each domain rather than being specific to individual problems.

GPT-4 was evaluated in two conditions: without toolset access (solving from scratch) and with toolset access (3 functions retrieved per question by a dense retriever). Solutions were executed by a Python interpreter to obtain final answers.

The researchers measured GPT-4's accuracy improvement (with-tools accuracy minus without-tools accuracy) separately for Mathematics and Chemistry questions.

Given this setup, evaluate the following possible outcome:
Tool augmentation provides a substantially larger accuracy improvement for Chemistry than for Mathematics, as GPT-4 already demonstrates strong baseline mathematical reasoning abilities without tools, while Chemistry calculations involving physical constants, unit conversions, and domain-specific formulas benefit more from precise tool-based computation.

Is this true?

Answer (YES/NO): YES